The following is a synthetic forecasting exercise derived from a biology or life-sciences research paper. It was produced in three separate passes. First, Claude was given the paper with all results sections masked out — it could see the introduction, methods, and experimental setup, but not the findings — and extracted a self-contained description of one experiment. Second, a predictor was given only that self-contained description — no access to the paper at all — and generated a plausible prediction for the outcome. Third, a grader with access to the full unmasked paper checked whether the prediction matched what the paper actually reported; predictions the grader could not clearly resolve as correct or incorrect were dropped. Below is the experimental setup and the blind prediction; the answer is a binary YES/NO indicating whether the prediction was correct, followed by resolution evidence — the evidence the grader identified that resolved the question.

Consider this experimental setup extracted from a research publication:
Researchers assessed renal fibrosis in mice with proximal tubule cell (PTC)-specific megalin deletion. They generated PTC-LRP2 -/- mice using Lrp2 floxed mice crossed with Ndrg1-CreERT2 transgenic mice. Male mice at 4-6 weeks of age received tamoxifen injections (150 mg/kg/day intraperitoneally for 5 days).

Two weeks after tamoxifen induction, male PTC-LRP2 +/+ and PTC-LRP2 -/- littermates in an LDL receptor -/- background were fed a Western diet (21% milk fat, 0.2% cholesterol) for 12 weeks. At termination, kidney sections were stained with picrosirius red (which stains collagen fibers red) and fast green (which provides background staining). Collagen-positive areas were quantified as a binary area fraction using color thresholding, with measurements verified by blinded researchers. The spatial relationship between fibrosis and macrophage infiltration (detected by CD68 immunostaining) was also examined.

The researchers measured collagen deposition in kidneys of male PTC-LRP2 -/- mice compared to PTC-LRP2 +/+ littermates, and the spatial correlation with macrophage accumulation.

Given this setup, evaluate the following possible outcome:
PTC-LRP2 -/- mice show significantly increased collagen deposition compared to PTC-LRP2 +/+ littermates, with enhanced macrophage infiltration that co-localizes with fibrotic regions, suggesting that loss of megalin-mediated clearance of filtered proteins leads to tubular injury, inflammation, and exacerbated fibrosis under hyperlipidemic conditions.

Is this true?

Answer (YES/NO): NO